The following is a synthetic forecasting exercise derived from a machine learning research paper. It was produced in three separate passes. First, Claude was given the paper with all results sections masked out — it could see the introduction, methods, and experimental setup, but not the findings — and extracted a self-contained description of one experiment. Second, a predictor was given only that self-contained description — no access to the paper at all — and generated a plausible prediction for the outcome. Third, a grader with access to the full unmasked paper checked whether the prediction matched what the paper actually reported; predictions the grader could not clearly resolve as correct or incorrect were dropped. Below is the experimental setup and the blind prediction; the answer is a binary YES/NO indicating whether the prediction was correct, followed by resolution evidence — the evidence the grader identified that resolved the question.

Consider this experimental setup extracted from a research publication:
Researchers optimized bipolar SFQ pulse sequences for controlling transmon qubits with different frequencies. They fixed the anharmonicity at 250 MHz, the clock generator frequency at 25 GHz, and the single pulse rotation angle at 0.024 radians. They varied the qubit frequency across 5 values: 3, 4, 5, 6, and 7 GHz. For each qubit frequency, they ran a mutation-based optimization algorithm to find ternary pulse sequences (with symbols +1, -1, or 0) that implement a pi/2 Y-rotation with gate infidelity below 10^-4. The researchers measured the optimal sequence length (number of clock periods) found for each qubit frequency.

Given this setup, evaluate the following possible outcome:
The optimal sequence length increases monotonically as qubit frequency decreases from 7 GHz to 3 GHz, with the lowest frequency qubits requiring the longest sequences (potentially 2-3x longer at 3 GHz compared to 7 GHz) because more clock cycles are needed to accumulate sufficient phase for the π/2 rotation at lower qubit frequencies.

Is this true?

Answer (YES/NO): NO